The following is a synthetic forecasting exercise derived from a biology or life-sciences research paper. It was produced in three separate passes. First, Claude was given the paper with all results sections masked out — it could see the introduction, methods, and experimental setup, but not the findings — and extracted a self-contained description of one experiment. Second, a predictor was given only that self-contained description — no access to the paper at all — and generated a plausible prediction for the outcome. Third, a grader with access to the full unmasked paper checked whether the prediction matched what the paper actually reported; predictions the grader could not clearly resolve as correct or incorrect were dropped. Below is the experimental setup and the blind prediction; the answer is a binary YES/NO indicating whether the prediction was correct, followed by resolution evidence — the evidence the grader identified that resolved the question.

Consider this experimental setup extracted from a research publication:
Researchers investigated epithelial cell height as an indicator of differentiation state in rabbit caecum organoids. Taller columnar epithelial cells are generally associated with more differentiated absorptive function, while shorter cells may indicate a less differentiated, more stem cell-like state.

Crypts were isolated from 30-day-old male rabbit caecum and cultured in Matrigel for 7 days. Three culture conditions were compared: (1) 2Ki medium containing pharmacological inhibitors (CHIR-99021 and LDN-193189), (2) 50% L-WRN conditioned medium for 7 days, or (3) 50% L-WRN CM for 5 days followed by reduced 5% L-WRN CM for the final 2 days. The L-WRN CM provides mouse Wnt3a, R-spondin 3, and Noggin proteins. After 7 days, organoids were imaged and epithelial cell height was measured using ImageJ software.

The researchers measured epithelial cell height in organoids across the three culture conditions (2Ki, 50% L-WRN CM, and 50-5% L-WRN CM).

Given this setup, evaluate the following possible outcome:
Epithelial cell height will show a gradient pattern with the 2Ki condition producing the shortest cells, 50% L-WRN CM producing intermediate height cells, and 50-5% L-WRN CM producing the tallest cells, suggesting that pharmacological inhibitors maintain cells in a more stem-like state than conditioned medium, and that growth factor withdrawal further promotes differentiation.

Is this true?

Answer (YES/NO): NO